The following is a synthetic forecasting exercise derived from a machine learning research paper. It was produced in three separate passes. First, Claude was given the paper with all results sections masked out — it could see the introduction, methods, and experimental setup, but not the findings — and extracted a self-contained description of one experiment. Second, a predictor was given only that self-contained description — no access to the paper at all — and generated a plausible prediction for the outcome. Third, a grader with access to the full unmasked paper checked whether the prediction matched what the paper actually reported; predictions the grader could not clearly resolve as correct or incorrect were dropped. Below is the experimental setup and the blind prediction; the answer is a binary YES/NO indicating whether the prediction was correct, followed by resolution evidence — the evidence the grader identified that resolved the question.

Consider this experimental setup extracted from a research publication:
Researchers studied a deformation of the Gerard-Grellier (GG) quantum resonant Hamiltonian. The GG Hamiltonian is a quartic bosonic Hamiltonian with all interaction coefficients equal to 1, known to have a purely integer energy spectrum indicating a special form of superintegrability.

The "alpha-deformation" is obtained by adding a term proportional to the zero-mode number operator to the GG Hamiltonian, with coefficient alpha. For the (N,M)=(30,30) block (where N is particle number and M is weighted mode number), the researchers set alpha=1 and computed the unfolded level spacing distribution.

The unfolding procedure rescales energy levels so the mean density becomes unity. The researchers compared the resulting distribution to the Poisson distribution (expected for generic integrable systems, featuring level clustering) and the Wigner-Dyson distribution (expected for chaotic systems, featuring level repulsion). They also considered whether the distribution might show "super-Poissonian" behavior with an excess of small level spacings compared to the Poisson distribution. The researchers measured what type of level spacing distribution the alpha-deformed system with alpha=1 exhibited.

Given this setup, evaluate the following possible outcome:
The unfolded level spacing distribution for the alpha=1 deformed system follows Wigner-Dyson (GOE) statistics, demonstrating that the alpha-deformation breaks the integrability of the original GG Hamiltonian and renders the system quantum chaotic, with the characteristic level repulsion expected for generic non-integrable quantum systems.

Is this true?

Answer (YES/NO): NO